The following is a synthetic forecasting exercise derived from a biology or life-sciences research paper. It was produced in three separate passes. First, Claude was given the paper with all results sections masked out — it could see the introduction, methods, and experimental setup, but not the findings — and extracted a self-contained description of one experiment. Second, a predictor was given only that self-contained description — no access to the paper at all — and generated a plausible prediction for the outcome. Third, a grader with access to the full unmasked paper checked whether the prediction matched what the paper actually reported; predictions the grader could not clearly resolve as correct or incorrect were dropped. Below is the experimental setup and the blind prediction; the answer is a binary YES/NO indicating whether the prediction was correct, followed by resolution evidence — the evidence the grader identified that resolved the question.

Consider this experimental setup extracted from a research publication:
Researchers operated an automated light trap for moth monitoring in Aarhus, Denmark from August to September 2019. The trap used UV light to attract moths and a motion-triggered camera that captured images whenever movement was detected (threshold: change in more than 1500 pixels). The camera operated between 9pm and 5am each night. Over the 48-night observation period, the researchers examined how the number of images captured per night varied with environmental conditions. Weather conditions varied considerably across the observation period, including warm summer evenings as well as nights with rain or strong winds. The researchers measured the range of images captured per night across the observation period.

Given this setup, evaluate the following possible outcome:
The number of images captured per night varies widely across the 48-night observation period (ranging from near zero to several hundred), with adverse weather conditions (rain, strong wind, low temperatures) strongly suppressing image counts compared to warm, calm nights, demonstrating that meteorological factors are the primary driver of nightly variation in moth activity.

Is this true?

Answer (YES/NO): NO